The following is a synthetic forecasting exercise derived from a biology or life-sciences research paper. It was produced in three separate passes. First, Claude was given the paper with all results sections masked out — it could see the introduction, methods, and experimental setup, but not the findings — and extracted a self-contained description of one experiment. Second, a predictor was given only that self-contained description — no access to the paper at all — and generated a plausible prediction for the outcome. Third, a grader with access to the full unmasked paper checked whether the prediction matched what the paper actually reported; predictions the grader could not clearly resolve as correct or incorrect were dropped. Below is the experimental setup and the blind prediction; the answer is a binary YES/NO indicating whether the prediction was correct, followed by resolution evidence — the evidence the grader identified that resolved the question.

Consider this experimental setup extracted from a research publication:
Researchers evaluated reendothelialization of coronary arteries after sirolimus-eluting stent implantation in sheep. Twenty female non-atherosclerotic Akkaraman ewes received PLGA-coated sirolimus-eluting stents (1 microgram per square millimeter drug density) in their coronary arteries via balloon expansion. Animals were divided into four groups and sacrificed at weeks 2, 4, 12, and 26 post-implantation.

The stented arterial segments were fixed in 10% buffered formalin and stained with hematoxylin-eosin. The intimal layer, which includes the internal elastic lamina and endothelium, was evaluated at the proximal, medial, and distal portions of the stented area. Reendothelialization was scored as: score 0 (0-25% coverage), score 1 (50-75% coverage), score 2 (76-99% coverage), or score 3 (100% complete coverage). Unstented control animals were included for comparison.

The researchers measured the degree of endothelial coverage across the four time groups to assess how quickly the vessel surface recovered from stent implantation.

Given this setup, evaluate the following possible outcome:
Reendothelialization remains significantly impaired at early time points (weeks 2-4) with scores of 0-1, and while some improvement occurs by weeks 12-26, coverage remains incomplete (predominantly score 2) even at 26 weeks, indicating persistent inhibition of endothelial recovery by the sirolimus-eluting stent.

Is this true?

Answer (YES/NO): NO